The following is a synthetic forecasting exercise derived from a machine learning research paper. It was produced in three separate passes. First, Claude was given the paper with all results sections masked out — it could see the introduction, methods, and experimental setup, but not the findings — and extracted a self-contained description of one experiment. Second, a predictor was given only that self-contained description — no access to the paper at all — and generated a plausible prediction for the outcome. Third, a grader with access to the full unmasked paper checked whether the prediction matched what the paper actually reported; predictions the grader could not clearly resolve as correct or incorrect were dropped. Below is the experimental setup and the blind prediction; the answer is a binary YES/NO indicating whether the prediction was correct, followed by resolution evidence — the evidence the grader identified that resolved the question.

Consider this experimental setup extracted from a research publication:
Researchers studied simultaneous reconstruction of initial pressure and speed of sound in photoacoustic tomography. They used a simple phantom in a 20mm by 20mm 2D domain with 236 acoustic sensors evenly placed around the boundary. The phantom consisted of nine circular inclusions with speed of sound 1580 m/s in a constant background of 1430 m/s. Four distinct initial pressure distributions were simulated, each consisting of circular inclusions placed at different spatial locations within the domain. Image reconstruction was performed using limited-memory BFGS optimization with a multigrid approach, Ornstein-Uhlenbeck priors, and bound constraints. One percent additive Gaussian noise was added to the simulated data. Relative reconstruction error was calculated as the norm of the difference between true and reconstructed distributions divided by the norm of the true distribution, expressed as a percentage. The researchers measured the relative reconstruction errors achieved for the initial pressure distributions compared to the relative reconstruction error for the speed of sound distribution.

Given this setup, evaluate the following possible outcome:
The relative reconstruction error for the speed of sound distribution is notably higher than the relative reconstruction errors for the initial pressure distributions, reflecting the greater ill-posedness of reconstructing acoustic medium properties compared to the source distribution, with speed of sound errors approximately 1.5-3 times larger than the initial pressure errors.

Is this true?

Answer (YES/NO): NO